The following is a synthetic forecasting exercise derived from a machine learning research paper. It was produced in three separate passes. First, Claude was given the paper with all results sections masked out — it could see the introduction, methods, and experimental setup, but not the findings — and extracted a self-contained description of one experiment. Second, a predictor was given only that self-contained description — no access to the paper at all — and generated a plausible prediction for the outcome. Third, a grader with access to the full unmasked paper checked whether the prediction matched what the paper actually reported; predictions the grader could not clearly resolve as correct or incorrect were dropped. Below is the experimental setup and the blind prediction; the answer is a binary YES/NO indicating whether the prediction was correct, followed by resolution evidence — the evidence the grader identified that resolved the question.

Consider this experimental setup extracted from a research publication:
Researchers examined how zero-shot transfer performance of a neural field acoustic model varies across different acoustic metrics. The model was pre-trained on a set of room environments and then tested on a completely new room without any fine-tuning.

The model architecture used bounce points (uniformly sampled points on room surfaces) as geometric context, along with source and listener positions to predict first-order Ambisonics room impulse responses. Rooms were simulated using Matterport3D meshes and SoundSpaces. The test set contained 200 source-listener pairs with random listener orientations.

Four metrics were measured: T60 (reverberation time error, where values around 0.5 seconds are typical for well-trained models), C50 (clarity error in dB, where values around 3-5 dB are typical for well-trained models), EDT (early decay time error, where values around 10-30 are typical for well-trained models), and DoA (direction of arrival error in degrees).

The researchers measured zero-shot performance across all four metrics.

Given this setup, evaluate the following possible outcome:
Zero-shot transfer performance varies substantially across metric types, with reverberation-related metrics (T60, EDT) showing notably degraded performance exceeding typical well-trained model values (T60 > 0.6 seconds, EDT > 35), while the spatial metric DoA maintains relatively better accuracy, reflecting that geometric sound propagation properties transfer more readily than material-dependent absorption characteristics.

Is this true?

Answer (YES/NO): NO